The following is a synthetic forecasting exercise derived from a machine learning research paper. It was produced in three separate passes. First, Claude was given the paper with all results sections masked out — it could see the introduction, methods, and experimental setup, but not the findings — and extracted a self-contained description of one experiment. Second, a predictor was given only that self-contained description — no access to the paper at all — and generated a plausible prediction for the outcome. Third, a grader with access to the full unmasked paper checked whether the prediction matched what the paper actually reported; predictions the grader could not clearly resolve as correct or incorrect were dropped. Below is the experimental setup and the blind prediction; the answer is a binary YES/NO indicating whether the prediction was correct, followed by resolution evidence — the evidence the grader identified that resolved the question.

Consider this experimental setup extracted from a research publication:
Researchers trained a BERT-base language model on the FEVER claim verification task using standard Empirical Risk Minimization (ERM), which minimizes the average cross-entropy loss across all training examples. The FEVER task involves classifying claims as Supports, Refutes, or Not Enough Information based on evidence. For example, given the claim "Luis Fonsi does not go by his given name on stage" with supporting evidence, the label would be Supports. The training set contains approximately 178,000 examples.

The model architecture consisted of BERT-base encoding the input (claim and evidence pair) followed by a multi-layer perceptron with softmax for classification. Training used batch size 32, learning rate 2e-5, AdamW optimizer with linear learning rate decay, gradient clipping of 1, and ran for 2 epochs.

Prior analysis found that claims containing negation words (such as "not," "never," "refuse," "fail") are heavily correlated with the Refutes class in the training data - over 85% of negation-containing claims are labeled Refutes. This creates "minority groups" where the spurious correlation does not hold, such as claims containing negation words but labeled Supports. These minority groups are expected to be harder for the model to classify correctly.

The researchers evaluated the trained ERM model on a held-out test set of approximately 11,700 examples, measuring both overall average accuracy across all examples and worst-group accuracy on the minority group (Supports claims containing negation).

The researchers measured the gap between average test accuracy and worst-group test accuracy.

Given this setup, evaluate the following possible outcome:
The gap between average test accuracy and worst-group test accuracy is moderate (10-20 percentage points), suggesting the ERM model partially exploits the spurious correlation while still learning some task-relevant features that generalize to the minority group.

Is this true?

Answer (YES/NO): NO